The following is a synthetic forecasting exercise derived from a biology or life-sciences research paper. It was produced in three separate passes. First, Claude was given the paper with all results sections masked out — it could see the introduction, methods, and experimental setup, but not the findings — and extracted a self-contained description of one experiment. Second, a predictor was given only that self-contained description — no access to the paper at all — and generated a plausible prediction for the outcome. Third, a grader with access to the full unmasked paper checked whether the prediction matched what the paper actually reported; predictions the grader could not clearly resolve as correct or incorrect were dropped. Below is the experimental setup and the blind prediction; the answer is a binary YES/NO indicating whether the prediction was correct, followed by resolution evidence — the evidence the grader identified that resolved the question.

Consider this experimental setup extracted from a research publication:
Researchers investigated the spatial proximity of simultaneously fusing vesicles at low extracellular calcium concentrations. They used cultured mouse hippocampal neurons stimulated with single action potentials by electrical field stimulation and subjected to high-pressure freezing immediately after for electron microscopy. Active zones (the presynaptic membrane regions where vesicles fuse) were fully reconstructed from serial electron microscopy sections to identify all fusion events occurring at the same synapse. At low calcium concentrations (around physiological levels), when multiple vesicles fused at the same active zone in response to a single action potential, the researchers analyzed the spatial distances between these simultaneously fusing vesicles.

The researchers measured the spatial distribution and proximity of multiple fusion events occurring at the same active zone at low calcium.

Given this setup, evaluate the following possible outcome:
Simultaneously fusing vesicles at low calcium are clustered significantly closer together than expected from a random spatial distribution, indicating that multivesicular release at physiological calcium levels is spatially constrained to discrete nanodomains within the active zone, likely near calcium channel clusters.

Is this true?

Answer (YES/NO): YES